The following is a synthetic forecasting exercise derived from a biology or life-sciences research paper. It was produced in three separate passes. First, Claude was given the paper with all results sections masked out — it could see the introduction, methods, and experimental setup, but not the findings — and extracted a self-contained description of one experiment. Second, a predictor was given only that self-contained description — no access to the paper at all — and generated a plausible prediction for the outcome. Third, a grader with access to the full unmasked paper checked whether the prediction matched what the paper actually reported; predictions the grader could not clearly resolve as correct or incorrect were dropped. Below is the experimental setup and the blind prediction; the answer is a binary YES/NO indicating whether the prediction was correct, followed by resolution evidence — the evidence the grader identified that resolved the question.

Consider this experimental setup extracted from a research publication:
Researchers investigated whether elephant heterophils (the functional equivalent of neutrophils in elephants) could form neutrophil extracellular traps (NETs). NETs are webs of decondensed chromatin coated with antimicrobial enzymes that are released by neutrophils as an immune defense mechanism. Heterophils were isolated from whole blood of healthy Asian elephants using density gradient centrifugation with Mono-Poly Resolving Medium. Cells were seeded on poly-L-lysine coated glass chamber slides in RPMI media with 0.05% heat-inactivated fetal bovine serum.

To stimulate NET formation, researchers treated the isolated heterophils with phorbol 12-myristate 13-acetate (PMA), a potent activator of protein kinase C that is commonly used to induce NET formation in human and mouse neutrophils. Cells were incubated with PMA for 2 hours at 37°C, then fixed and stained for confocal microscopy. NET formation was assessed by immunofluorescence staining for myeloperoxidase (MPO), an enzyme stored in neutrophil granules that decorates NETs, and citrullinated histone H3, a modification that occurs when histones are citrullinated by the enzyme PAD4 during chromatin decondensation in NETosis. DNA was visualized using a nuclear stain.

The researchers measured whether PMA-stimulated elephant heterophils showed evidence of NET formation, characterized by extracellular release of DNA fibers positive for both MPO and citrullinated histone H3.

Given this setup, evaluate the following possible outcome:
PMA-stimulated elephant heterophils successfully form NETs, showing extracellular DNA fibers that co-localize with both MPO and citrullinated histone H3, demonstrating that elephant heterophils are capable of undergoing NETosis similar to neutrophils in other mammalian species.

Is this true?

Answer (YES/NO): YES